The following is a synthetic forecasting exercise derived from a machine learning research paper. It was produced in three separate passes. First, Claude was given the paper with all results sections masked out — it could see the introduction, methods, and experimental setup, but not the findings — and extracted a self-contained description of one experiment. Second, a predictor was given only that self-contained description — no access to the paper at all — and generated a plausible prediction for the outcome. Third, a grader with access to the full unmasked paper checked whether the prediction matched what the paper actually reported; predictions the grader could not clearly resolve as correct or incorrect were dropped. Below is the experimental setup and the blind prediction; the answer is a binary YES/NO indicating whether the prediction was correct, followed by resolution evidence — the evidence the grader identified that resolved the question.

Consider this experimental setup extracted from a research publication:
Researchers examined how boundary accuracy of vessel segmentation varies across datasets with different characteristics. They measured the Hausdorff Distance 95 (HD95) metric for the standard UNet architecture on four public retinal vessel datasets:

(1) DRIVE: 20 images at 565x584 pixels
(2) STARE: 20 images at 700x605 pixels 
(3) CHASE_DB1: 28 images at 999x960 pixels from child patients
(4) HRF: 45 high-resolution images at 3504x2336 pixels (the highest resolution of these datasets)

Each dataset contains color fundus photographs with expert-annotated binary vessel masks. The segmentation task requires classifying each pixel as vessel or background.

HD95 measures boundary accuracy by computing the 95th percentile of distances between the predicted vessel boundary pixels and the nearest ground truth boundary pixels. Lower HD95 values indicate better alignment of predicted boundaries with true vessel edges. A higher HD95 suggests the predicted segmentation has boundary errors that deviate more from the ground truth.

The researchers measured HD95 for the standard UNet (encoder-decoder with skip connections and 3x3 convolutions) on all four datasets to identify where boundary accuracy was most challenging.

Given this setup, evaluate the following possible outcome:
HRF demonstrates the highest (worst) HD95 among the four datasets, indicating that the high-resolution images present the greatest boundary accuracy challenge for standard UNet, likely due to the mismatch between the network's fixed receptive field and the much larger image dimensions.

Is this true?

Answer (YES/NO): YES